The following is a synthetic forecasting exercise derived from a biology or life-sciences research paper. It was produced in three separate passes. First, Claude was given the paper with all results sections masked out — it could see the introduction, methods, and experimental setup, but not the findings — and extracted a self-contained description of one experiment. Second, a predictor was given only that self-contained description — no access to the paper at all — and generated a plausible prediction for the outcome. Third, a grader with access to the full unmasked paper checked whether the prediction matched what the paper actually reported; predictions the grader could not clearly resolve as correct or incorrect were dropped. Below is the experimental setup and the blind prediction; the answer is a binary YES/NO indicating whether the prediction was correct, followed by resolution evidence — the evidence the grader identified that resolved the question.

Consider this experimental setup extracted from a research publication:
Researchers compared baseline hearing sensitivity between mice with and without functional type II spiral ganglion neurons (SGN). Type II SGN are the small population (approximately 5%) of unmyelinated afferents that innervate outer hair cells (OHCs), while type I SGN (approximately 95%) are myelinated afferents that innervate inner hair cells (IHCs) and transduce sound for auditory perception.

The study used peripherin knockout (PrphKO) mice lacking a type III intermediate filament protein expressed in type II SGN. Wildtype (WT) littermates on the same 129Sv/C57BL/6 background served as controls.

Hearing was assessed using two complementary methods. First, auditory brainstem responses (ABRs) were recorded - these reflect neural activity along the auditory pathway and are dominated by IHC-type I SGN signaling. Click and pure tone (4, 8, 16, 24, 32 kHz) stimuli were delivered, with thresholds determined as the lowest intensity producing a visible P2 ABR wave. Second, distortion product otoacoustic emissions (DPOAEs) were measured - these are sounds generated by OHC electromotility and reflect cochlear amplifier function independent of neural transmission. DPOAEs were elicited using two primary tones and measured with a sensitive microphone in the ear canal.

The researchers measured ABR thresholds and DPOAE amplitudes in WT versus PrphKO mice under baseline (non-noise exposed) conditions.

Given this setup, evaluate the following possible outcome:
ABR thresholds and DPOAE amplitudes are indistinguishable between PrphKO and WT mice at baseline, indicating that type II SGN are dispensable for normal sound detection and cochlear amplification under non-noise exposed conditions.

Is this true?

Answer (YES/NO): YES